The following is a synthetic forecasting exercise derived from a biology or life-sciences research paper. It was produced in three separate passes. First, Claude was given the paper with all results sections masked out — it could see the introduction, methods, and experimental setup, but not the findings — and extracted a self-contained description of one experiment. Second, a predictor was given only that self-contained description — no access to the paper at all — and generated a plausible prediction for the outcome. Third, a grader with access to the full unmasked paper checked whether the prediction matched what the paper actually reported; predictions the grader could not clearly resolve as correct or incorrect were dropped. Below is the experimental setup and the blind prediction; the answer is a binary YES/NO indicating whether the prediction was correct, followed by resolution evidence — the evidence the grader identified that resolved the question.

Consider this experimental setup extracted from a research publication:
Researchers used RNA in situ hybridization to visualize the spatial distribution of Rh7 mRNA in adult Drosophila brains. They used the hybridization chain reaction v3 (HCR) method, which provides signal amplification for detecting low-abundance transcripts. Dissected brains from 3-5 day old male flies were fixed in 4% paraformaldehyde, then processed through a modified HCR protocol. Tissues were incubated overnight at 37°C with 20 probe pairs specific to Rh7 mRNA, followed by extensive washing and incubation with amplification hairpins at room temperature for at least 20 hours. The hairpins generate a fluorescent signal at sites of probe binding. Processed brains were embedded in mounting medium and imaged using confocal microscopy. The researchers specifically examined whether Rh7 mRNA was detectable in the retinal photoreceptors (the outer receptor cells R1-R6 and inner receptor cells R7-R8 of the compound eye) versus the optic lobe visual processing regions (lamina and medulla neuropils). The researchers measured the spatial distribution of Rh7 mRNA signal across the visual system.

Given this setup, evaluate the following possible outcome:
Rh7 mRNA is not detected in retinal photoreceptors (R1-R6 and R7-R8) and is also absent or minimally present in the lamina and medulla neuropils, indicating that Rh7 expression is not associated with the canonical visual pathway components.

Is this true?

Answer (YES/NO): NO